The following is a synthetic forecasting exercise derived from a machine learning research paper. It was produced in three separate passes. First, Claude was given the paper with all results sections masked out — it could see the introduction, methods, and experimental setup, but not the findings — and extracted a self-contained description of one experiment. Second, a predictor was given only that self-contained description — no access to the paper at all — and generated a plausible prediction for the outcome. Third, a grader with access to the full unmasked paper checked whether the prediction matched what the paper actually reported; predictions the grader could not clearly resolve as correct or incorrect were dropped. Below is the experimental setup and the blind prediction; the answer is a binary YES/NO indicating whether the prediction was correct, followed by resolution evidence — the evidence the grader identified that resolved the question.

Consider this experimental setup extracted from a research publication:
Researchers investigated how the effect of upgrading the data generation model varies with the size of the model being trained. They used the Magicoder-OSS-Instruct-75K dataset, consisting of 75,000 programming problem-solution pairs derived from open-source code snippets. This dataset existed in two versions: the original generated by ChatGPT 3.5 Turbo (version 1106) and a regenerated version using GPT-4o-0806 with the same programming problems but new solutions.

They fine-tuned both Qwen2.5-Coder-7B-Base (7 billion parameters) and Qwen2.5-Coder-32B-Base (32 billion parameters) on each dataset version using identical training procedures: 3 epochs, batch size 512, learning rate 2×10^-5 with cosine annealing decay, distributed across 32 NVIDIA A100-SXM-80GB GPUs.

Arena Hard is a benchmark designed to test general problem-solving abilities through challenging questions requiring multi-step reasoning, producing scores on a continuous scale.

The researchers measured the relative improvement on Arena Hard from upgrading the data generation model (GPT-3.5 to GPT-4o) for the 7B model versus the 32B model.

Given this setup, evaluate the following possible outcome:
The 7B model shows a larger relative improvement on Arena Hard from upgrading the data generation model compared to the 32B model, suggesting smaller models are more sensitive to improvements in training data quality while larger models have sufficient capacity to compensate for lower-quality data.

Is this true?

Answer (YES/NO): YES